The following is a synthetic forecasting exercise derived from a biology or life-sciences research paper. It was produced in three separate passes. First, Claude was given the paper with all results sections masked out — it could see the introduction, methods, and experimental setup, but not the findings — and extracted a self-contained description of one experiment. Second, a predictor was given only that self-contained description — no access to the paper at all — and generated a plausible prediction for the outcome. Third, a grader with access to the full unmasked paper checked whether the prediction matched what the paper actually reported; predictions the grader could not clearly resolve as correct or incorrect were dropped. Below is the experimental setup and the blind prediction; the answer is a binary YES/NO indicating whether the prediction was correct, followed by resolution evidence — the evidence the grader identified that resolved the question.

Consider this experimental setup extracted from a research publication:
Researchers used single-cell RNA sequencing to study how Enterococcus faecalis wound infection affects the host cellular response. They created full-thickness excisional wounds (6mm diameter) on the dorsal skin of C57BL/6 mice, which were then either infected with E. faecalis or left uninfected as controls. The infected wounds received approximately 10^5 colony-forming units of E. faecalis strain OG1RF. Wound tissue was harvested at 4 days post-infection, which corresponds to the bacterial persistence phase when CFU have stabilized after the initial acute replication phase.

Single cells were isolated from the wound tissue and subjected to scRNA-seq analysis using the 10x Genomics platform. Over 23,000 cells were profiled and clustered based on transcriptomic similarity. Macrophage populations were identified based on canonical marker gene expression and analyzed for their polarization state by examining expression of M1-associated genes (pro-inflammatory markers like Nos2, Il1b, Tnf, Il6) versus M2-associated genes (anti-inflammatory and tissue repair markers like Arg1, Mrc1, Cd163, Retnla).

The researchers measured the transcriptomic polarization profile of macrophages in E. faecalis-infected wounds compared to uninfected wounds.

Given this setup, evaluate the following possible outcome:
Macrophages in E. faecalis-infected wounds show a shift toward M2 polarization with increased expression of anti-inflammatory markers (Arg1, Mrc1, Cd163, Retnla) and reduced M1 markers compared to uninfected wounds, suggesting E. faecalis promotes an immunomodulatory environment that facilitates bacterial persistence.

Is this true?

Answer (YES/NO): NO